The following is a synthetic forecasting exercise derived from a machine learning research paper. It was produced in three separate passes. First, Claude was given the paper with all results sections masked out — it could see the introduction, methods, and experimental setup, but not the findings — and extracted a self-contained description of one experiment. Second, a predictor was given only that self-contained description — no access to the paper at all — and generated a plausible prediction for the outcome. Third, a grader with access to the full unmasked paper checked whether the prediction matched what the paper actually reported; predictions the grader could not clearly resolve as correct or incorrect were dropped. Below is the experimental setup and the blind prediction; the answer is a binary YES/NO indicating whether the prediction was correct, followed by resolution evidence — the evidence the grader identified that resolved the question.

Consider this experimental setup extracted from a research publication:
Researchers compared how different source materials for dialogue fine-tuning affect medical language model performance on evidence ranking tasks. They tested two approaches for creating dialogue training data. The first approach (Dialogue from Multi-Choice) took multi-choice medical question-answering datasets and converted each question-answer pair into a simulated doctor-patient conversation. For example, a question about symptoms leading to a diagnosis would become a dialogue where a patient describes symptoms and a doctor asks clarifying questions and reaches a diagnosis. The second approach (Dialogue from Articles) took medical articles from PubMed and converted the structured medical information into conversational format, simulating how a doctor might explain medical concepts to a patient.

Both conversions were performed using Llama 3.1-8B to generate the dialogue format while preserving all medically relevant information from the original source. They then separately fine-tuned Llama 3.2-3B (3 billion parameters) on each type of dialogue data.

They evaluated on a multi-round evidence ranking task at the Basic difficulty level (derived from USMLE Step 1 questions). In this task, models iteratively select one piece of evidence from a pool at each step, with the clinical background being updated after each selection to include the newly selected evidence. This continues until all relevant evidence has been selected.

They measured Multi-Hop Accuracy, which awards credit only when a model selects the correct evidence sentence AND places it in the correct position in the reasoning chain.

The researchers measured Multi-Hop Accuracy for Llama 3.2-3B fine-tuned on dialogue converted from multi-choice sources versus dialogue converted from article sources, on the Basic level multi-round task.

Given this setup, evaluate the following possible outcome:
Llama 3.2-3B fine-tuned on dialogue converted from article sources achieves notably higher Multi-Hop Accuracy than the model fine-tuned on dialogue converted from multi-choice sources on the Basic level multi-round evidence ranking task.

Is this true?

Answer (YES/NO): NO